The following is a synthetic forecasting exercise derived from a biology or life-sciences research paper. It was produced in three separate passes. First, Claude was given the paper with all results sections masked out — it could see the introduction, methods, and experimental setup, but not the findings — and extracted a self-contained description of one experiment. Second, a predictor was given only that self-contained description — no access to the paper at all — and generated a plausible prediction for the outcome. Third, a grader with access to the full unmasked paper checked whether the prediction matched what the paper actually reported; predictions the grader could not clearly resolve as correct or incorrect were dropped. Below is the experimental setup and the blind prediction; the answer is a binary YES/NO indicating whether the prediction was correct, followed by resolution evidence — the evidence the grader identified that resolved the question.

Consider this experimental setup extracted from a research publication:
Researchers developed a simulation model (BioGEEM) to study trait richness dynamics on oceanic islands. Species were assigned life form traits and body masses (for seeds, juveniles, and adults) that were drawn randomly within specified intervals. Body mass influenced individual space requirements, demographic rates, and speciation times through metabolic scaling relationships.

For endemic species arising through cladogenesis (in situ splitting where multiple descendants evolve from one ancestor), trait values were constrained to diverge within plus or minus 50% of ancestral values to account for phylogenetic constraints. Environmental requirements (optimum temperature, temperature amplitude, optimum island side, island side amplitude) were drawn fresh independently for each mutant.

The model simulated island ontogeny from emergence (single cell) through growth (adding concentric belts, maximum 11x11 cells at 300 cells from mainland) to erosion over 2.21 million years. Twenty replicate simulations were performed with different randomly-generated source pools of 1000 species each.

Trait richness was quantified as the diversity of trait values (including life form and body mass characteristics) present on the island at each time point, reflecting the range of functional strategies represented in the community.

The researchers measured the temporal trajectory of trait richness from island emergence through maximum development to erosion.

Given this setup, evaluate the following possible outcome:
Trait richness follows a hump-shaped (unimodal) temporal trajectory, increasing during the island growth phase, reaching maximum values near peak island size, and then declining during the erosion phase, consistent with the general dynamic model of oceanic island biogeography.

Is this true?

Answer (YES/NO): NO